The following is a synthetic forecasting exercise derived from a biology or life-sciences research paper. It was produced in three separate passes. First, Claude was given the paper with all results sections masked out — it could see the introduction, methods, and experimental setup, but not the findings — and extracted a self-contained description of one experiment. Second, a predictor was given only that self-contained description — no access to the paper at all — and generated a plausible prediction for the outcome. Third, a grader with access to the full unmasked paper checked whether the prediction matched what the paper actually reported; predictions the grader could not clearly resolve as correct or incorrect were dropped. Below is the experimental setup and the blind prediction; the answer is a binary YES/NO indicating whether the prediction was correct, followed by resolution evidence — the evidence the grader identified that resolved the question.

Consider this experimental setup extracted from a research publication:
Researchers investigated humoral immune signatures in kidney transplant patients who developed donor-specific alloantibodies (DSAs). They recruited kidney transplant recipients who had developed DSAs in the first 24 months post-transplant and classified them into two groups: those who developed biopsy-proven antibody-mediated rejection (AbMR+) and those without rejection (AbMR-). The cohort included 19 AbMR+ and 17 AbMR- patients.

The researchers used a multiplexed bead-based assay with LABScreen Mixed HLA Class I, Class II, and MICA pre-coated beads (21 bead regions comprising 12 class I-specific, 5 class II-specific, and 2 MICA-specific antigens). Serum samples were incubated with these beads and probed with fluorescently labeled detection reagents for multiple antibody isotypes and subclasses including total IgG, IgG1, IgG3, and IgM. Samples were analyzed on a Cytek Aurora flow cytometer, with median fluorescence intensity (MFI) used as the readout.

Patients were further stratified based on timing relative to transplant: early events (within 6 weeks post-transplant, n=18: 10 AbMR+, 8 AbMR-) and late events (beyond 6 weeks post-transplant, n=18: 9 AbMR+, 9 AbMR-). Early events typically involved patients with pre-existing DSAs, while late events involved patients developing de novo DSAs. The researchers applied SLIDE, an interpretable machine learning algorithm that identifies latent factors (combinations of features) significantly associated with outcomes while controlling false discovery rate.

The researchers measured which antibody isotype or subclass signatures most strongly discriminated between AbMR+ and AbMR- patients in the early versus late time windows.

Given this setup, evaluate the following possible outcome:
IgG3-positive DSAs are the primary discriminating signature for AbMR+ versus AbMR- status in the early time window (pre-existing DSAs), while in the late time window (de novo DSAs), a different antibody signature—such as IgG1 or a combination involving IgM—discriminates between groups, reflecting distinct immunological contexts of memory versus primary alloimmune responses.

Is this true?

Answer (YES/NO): NO